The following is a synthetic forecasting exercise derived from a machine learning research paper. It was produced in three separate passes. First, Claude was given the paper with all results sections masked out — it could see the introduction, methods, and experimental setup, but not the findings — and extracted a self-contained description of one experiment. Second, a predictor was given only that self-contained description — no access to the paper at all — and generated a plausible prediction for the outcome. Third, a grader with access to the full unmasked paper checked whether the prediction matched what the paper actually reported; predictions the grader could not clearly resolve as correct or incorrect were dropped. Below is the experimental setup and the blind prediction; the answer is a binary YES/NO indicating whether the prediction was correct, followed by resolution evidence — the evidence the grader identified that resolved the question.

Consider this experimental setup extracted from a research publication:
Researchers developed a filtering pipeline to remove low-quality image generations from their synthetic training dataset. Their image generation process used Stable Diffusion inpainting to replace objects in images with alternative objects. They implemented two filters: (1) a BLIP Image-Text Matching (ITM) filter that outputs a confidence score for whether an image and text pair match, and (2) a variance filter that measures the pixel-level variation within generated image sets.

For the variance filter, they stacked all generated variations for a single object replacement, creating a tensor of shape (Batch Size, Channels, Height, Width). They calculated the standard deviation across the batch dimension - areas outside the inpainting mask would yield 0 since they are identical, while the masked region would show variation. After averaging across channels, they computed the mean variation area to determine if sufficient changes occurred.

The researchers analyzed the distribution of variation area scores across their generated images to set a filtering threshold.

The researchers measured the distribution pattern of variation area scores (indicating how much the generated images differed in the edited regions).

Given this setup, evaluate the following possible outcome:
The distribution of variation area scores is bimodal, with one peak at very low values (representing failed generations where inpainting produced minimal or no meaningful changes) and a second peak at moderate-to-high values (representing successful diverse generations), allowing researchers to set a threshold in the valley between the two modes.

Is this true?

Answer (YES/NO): NO